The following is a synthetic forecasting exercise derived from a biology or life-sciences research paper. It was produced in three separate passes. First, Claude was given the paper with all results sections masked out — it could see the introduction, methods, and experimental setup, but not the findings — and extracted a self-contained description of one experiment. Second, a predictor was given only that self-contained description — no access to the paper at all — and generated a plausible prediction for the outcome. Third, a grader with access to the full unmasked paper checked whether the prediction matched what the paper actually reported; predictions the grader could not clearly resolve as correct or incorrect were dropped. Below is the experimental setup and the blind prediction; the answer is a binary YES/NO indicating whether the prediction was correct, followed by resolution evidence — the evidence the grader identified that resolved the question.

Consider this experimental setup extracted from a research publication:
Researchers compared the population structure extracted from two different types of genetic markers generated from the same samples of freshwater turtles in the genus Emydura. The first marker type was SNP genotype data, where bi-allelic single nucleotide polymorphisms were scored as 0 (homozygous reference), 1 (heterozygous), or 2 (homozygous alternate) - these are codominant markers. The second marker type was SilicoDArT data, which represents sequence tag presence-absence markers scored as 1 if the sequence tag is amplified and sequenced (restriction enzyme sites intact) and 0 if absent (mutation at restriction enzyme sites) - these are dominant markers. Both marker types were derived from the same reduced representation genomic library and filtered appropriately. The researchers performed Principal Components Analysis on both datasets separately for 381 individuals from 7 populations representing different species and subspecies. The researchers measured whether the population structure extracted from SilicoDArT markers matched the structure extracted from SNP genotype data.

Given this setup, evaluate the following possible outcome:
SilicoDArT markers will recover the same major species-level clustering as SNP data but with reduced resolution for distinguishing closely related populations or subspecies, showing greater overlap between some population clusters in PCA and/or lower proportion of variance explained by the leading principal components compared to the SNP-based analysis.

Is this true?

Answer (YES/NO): NO